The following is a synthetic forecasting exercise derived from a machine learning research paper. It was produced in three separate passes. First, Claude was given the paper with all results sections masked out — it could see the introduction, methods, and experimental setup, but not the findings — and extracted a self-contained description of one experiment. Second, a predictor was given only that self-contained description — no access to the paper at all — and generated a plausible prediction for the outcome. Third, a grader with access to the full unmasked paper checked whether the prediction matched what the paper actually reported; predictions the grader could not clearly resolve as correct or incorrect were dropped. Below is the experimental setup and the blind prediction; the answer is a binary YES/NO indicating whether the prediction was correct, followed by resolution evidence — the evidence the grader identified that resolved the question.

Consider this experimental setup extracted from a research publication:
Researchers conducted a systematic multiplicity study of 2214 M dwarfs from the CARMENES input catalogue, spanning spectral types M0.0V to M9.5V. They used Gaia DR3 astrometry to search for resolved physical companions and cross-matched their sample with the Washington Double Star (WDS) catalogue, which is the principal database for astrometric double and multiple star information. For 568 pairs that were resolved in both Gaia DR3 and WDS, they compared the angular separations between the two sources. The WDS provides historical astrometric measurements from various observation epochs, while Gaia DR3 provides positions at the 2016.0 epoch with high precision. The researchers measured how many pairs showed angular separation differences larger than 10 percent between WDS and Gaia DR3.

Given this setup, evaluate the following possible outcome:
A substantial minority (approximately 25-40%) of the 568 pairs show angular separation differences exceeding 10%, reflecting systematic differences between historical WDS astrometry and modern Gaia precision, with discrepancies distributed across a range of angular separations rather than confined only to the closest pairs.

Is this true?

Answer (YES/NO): NO